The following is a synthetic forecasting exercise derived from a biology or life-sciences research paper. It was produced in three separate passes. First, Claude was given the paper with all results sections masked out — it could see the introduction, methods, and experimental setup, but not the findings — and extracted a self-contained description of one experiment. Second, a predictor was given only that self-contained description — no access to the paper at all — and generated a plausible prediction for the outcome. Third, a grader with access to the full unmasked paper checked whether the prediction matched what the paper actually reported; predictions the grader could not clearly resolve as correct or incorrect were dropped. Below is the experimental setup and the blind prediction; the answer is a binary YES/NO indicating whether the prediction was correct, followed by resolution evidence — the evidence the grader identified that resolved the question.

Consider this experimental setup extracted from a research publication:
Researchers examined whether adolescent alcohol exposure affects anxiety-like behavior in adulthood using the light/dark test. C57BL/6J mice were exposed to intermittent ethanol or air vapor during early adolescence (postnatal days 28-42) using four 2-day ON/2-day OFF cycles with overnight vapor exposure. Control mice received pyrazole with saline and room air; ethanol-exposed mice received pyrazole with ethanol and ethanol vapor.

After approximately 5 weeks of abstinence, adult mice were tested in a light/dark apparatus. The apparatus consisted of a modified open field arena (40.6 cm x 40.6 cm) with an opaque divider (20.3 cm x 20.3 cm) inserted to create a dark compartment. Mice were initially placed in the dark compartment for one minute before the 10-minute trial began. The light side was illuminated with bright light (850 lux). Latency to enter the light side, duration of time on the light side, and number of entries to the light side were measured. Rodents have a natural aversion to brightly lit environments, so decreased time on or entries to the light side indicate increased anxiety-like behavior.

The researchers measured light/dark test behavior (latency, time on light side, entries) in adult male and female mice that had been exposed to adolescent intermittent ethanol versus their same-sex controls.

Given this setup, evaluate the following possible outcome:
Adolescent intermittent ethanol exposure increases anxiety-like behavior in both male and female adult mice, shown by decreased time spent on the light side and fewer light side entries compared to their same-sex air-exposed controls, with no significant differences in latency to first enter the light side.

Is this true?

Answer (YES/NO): NO